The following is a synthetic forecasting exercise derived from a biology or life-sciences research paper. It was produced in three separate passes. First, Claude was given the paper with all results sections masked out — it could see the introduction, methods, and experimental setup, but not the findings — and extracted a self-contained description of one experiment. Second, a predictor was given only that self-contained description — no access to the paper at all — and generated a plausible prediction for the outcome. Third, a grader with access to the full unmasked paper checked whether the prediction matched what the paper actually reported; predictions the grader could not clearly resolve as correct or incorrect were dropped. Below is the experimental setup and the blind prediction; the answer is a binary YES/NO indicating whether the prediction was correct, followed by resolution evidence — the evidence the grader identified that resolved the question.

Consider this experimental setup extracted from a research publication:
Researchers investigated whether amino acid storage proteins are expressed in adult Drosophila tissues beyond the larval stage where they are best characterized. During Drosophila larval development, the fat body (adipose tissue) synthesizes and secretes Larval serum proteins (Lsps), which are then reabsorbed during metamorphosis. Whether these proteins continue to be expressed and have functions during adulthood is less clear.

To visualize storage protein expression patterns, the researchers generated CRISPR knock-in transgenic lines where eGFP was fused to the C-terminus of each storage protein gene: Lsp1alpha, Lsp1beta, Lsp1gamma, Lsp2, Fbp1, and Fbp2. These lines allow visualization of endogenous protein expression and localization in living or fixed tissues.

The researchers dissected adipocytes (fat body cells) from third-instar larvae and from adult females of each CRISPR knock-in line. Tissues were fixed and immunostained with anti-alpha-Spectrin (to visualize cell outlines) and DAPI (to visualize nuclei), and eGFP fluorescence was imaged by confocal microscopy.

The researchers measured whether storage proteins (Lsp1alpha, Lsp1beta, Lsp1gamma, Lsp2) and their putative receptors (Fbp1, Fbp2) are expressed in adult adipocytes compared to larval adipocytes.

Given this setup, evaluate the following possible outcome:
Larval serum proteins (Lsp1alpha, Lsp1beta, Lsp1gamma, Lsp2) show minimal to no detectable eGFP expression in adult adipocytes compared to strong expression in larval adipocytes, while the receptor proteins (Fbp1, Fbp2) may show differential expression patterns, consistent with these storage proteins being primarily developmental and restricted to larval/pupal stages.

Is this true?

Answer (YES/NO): NO